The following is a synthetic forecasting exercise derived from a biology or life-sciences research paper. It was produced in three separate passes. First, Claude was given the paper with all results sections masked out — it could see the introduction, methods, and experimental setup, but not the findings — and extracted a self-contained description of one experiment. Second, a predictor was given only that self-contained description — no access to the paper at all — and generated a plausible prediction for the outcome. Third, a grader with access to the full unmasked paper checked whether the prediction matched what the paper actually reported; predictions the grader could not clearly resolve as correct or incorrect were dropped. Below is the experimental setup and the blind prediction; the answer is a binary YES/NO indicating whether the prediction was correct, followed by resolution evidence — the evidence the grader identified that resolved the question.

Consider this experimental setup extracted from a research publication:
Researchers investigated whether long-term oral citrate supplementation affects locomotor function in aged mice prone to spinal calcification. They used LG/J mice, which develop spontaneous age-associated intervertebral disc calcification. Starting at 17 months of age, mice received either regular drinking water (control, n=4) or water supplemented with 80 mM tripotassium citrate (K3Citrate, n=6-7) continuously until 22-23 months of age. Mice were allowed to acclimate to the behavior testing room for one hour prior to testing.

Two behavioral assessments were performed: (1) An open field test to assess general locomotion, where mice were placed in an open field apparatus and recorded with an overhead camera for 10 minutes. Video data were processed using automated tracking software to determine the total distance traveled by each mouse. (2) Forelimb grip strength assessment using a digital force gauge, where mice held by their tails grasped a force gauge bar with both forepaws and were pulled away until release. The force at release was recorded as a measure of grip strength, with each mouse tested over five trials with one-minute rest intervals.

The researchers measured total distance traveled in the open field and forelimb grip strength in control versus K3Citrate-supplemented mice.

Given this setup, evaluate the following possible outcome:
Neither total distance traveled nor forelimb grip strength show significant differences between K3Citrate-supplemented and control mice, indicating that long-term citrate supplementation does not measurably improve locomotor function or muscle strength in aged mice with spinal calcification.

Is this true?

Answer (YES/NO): NO